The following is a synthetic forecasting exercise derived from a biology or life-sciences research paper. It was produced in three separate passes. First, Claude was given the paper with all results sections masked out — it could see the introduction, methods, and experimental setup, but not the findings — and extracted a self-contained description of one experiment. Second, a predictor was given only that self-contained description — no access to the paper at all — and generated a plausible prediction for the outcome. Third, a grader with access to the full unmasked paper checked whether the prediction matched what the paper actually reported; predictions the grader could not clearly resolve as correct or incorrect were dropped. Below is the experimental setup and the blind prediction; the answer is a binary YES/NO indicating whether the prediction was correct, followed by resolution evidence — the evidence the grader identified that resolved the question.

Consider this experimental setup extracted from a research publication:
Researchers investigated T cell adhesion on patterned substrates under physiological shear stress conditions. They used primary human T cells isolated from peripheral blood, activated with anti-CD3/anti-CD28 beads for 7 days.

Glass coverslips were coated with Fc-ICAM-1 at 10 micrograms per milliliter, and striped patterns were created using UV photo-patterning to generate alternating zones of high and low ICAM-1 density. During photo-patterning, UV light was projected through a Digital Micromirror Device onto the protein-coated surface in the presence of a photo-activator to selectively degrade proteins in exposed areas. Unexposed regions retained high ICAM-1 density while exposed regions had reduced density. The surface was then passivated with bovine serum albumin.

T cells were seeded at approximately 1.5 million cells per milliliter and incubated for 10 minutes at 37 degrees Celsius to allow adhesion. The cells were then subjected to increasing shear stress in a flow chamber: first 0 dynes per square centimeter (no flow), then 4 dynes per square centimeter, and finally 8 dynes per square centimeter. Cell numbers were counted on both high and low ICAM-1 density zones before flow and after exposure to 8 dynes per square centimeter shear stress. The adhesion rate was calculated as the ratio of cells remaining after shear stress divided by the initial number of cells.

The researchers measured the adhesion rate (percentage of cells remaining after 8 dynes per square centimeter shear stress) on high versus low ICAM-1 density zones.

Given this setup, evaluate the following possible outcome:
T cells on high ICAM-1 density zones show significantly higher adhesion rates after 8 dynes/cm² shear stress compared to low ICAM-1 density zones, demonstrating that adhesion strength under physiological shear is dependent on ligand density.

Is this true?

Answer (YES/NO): YES